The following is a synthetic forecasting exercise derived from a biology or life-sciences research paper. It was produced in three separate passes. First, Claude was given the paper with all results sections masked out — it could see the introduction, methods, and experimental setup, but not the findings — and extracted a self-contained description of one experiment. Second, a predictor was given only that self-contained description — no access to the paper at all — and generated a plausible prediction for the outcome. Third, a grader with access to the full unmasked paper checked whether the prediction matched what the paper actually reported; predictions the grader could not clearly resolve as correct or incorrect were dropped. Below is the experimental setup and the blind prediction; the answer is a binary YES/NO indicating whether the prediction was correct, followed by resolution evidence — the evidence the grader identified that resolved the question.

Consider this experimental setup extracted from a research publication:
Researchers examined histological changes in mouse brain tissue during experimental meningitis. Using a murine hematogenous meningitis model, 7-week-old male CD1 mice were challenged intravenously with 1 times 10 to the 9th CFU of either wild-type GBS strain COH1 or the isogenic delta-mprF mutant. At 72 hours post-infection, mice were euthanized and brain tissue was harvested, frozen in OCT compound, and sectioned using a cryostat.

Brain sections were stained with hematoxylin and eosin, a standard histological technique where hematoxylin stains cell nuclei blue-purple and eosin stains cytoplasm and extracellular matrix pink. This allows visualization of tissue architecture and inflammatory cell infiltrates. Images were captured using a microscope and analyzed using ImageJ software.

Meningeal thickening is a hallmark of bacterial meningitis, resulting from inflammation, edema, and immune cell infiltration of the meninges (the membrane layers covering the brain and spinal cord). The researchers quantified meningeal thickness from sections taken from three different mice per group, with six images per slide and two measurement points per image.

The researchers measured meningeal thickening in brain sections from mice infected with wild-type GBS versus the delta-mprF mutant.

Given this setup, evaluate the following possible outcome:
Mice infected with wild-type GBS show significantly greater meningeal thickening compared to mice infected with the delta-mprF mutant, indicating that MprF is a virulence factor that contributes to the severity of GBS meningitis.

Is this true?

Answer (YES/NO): YES